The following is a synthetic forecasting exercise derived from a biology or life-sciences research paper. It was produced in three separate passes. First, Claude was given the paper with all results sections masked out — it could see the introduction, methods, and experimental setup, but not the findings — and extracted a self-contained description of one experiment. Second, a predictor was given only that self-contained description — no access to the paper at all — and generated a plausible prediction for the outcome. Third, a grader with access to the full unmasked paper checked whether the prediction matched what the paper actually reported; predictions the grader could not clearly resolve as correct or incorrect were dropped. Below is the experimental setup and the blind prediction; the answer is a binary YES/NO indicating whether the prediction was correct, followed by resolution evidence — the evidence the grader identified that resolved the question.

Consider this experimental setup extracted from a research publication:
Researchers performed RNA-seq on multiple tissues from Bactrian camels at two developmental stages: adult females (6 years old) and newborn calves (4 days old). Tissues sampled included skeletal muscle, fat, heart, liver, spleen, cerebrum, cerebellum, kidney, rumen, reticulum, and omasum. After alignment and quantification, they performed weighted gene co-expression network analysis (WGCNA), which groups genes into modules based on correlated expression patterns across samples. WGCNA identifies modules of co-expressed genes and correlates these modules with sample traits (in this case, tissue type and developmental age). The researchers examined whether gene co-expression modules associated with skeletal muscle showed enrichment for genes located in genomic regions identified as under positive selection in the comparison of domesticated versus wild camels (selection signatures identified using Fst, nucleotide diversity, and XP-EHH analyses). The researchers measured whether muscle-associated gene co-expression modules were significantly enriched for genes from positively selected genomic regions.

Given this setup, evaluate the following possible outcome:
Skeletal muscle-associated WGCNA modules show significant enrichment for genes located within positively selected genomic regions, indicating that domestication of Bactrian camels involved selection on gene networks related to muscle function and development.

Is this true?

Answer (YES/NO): NO